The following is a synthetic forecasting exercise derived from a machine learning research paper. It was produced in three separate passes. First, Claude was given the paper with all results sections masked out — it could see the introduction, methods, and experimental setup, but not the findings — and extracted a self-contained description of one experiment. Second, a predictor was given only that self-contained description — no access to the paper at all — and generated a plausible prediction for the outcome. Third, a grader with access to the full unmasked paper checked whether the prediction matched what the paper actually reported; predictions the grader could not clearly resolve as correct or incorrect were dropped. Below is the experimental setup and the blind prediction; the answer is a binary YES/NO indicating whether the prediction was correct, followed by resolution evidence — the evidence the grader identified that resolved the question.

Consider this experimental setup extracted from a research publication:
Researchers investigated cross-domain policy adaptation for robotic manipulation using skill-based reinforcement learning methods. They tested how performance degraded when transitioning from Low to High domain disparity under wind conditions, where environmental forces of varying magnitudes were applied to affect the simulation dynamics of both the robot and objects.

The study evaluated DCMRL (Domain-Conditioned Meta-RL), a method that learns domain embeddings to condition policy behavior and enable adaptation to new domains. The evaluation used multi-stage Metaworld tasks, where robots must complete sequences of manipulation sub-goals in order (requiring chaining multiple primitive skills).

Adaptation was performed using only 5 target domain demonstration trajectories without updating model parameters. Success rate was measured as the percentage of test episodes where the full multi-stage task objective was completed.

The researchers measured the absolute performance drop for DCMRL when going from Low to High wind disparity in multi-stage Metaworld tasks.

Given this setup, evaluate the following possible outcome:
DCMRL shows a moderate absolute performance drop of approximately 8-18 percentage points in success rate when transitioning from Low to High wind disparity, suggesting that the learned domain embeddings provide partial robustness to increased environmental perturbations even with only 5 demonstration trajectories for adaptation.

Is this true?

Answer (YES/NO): YES